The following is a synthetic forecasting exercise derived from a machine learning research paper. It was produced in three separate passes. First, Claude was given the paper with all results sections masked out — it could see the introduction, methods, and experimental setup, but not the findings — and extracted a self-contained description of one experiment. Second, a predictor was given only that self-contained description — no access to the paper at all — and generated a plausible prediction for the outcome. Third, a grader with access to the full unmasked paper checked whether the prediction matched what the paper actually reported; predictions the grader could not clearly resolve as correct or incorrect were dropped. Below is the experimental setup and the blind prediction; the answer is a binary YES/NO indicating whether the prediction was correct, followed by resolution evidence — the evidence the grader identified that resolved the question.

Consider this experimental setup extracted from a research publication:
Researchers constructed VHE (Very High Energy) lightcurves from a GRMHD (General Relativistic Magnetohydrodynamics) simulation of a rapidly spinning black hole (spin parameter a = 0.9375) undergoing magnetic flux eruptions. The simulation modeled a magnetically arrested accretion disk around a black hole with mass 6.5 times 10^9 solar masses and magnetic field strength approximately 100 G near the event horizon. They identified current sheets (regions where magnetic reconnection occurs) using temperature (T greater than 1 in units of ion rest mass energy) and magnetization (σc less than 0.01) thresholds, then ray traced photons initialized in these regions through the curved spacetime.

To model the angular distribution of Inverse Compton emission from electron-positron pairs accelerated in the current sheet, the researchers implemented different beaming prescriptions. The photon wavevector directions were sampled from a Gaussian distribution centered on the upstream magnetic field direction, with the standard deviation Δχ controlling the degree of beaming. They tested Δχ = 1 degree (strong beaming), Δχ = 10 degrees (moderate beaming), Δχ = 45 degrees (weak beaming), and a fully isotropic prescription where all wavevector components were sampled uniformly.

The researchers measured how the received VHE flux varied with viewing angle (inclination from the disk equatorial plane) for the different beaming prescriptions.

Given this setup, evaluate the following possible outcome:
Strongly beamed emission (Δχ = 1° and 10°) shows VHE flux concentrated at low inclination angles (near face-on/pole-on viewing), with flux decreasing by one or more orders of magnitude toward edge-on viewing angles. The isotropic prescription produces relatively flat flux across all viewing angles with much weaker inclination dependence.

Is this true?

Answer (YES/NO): NO